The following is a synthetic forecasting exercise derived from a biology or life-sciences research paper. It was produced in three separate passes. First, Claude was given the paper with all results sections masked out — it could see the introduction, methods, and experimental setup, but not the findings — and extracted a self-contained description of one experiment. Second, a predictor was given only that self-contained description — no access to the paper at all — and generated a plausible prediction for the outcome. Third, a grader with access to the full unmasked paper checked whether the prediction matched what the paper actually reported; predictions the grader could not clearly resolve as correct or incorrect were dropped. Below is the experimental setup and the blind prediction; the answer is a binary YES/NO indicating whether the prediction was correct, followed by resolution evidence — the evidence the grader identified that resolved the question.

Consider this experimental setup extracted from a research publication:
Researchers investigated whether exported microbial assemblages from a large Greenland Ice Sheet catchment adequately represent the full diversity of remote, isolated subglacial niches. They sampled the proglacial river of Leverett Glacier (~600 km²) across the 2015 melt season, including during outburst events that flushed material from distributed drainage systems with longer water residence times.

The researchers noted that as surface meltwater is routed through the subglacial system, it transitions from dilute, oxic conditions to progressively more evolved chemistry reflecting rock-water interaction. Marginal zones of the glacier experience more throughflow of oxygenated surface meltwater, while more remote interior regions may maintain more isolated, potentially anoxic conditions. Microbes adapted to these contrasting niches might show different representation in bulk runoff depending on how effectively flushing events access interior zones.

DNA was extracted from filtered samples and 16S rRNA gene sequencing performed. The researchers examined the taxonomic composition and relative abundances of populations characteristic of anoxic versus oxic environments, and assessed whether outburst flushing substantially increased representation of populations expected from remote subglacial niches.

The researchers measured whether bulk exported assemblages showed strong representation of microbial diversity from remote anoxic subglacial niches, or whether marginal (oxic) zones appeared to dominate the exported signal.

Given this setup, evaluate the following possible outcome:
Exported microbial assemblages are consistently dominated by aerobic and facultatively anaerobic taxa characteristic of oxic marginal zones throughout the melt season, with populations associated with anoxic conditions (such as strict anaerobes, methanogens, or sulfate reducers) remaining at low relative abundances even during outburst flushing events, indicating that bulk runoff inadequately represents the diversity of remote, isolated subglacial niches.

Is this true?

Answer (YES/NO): YES